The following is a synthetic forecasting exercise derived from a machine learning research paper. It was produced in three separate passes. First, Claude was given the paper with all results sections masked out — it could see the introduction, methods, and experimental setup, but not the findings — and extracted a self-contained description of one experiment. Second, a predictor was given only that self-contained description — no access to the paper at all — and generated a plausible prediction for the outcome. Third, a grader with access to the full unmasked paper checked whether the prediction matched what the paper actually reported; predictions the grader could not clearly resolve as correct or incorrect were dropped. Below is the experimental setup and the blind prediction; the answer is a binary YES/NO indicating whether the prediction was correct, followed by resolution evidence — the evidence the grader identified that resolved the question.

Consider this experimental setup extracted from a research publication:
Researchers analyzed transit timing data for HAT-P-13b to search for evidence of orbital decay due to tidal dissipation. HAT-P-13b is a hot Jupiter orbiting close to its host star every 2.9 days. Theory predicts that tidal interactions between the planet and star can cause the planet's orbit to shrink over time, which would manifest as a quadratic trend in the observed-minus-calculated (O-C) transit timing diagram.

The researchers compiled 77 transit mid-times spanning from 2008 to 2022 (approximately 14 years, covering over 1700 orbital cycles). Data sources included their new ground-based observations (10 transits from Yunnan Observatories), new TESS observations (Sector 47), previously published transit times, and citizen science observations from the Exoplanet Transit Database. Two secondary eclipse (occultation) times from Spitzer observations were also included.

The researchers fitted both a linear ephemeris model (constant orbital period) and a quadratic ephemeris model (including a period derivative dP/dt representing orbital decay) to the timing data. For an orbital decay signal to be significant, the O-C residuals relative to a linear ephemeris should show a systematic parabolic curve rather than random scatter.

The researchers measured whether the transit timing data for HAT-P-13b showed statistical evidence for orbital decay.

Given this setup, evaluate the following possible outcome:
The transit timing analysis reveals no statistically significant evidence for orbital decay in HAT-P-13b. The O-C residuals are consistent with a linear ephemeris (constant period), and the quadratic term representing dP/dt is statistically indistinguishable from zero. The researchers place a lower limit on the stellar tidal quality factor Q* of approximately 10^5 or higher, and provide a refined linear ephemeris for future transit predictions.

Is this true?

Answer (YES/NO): NO